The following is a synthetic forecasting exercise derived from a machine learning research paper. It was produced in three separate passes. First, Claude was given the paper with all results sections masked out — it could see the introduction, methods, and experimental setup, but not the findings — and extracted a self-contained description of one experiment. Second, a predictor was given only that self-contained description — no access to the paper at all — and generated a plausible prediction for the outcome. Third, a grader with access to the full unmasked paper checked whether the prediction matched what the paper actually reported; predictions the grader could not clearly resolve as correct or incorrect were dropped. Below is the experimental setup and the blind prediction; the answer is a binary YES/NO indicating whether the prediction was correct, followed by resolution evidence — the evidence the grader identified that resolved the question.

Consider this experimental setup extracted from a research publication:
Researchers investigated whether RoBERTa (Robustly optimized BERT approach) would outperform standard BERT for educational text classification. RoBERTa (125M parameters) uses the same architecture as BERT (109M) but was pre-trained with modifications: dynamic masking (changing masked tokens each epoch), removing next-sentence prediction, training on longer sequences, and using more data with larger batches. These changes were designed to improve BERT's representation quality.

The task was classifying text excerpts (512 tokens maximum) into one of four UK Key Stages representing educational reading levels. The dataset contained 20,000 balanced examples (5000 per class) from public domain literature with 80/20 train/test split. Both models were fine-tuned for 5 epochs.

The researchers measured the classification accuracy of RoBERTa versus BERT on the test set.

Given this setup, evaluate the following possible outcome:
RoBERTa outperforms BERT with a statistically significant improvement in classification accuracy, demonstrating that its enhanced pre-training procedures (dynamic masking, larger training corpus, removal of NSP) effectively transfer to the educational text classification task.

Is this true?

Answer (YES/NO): NO